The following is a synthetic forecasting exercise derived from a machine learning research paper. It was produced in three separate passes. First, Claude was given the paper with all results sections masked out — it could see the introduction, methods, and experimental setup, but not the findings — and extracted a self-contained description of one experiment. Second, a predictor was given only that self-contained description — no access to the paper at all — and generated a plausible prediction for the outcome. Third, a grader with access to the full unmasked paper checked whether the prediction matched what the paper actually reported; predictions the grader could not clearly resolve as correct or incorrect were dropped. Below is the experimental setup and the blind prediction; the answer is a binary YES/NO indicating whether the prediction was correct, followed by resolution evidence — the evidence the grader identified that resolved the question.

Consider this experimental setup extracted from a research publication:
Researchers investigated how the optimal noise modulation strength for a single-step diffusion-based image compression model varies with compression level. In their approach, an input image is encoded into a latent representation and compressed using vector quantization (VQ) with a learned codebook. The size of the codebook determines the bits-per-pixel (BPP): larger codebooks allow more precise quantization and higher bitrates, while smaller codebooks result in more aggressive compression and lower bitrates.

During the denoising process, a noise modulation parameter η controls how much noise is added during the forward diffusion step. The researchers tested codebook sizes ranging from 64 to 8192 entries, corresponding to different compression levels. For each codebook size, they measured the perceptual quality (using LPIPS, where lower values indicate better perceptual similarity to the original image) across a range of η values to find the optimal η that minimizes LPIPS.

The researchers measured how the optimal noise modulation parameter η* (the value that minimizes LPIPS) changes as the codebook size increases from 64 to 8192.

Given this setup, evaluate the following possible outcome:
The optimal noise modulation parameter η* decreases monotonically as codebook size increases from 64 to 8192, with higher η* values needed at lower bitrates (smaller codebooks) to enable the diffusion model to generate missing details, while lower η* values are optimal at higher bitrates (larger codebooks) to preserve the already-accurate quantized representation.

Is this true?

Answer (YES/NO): YES